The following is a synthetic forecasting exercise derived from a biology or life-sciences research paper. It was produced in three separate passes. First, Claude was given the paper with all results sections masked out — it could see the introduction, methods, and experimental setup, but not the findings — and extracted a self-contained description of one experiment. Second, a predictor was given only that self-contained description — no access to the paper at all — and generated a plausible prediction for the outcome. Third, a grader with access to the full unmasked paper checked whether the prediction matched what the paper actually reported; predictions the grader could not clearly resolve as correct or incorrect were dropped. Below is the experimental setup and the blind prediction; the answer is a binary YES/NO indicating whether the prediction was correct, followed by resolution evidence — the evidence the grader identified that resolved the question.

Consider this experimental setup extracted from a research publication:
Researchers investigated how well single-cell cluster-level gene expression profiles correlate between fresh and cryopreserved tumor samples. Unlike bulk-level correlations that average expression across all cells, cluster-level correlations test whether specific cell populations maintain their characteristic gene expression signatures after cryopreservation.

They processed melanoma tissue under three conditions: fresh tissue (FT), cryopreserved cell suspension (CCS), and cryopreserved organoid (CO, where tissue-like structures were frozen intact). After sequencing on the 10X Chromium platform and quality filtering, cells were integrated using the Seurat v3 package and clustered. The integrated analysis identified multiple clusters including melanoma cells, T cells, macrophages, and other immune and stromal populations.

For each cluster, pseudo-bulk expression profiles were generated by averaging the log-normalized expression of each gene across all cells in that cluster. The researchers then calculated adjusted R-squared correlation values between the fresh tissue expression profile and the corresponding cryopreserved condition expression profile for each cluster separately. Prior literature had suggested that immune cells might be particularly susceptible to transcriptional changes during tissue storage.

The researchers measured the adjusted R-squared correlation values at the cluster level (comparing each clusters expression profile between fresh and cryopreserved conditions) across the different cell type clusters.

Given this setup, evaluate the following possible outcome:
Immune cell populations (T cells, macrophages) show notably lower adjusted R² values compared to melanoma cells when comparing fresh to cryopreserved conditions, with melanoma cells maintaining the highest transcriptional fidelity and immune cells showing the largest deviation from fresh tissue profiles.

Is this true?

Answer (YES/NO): NO